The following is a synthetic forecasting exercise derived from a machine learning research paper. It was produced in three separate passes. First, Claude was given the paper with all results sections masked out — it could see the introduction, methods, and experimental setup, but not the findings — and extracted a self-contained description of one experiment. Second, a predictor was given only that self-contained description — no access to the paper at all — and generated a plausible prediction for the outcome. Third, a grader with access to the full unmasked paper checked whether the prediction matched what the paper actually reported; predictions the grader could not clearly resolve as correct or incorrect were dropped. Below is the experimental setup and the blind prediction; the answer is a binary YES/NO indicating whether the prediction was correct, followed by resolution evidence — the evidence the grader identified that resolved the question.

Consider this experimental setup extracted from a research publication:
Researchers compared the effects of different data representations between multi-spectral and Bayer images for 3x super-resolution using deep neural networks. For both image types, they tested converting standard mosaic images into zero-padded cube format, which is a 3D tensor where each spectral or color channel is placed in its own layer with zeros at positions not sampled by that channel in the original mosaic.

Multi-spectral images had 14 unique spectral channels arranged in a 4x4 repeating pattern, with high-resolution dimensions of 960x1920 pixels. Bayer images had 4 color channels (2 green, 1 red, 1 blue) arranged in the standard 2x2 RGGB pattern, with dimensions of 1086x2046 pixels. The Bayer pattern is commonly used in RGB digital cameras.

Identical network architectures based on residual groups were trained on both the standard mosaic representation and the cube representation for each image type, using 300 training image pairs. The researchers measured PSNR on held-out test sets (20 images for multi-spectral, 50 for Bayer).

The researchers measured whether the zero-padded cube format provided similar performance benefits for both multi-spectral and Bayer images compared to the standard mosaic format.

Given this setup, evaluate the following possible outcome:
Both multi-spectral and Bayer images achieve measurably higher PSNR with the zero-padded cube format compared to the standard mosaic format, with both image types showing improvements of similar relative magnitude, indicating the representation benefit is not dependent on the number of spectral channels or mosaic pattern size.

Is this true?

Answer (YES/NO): NO